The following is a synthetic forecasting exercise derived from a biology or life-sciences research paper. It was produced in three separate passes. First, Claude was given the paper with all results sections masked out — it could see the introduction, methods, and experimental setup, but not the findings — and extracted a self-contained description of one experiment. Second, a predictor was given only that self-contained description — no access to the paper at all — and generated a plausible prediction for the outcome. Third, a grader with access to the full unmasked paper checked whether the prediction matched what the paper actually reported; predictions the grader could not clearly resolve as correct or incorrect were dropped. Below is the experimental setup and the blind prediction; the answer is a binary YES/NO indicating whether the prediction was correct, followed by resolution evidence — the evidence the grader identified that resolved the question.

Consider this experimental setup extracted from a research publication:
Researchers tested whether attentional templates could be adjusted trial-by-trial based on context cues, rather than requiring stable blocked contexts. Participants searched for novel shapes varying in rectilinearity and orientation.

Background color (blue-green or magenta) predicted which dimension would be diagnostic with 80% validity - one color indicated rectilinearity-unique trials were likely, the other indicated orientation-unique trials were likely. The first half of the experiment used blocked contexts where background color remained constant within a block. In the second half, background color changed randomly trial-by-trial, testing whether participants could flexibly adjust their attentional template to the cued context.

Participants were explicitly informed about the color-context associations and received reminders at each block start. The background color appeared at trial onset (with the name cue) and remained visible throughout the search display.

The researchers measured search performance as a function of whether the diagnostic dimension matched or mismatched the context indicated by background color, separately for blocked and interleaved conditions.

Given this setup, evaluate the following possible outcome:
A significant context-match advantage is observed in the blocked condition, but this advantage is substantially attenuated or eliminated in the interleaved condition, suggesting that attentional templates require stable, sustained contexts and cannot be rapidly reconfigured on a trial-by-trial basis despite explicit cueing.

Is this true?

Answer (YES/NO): YES